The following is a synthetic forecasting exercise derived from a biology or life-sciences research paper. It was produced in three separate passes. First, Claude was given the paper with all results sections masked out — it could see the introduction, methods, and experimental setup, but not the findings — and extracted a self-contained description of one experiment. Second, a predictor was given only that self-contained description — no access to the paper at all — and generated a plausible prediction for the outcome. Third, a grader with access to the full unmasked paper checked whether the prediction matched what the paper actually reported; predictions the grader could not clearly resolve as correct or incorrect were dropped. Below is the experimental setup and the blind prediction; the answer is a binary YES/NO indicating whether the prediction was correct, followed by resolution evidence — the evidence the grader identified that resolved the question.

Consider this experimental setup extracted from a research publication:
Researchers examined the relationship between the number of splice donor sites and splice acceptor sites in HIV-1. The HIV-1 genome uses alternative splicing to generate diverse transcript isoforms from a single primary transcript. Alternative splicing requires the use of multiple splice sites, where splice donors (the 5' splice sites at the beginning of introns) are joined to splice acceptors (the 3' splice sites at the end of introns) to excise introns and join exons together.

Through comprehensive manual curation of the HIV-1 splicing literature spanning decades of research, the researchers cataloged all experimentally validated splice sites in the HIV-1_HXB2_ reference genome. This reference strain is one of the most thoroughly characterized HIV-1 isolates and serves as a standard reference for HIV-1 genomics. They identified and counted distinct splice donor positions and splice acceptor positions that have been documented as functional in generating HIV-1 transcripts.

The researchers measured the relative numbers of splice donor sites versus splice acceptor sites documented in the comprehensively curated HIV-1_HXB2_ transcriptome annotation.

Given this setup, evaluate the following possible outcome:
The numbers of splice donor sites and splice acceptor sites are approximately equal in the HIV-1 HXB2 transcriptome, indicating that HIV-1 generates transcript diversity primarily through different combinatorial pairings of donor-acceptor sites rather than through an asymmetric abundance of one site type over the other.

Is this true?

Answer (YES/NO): NO